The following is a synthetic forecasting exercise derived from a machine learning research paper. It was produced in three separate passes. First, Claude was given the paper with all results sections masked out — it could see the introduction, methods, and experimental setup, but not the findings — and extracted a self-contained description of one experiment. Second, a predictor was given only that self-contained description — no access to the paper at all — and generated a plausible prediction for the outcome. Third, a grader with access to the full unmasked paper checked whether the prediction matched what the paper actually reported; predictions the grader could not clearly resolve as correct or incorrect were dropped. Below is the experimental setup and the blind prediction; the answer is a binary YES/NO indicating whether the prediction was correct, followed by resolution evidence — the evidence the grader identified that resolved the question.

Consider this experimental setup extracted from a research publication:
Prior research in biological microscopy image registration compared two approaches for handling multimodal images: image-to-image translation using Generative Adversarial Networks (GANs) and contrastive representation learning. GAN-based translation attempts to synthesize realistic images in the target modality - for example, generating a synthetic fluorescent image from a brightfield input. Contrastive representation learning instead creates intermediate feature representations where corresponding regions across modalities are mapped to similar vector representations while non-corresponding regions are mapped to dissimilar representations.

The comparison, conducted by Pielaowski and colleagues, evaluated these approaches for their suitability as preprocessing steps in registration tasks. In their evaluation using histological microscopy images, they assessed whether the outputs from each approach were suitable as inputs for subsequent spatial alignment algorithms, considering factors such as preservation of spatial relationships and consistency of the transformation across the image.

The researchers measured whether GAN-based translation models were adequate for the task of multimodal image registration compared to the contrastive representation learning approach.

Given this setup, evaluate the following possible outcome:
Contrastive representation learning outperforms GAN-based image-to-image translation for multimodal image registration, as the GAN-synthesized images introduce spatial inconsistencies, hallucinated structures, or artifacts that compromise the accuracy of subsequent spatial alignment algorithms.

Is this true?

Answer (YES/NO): NO